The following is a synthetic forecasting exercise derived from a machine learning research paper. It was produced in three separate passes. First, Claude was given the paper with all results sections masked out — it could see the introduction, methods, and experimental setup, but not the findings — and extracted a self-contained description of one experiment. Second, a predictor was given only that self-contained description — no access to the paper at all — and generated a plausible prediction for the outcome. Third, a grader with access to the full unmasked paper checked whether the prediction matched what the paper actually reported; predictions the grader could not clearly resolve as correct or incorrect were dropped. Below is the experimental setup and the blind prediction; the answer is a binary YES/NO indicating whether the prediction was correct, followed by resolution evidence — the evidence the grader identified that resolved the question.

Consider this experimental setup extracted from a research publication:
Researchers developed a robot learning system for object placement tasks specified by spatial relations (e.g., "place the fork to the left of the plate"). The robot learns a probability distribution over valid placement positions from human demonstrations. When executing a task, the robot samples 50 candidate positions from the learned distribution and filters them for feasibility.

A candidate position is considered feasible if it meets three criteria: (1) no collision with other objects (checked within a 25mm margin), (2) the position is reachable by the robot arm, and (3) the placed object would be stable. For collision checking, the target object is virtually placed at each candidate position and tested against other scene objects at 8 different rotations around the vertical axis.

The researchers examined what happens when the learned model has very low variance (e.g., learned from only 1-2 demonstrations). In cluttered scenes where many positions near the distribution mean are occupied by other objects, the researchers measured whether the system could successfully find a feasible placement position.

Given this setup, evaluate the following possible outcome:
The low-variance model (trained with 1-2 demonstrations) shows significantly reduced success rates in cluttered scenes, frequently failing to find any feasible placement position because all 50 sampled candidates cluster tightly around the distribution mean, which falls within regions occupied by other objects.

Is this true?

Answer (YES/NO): YES